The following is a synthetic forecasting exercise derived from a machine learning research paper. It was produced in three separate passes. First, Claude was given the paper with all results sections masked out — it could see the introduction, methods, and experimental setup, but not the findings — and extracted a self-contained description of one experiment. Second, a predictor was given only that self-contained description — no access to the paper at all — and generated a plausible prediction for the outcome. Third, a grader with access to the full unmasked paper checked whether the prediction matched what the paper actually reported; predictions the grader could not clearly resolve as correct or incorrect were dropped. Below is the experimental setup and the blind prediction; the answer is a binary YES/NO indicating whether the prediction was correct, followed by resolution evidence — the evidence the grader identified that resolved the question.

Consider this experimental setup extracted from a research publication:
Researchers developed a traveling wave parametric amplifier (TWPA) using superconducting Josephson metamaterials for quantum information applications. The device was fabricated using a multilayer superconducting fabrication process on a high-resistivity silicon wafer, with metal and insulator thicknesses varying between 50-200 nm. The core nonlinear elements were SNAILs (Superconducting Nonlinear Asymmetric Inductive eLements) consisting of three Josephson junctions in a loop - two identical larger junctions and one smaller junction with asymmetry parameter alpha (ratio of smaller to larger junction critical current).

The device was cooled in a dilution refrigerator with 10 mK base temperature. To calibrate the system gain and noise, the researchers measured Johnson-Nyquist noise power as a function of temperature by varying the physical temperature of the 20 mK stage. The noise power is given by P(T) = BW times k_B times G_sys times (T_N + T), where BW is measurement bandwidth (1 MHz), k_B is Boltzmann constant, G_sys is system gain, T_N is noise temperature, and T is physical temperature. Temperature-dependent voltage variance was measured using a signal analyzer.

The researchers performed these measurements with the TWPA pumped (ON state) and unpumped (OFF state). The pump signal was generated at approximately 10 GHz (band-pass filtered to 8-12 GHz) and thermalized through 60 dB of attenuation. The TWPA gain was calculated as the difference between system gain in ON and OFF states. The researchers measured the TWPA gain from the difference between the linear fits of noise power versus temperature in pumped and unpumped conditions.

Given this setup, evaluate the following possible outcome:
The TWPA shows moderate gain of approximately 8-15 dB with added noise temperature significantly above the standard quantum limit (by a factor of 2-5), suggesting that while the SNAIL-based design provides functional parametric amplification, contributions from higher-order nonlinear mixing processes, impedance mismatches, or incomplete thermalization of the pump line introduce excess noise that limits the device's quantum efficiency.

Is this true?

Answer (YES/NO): NO